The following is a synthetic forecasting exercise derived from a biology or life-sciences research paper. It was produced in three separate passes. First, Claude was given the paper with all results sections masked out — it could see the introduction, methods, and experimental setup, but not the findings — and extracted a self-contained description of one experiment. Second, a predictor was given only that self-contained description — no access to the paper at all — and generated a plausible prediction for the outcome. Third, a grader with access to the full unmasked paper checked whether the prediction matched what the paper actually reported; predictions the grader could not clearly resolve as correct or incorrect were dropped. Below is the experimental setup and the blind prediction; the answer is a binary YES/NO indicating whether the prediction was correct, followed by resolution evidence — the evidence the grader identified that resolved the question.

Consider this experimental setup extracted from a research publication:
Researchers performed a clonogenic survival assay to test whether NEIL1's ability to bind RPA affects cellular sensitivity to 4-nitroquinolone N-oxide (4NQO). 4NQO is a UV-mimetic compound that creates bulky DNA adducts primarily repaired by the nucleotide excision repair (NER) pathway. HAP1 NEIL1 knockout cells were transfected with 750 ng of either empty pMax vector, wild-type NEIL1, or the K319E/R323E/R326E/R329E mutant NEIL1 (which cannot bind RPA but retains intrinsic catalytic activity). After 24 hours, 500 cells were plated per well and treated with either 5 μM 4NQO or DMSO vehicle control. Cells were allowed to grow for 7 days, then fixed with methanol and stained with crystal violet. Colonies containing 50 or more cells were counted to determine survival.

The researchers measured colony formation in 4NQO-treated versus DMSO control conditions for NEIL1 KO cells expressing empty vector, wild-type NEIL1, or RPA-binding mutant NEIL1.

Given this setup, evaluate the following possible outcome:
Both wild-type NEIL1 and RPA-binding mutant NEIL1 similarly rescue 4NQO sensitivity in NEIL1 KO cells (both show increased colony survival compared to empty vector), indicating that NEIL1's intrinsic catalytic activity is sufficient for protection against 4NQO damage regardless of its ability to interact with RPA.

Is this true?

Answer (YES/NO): NO